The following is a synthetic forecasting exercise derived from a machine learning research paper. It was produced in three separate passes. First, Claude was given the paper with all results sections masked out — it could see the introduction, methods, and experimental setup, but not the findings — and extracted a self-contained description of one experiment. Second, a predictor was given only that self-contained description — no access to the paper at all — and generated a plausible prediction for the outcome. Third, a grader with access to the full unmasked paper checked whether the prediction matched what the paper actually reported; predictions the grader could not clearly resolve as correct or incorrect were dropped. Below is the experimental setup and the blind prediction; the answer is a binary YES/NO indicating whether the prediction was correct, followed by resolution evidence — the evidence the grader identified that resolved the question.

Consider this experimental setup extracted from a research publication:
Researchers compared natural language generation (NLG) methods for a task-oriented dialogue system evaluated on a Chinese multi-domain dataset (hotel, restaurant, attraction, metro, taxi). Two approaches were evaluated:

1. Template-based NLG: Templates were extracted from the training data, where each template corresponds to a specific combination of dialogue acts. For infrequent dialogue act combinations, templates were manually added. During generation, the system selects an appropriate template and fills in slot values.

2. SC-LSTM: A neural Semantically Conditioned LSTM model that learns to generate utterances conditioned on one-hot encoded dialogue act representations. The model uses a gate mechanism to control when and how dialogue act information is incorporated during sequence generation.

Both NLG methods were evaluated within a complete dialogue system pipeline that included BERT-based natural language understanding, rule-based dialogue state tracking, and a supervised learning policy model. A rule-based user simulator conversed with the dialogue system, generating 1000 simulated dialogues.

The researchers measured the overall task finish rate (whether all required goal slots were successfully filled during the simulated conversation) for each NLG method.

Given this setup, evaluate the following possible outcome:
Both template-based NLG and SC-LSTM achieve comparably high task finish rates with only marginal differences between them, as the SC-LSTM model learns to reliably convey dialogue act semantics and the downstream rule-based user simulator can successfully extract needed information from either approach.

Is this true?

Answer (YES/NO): NO